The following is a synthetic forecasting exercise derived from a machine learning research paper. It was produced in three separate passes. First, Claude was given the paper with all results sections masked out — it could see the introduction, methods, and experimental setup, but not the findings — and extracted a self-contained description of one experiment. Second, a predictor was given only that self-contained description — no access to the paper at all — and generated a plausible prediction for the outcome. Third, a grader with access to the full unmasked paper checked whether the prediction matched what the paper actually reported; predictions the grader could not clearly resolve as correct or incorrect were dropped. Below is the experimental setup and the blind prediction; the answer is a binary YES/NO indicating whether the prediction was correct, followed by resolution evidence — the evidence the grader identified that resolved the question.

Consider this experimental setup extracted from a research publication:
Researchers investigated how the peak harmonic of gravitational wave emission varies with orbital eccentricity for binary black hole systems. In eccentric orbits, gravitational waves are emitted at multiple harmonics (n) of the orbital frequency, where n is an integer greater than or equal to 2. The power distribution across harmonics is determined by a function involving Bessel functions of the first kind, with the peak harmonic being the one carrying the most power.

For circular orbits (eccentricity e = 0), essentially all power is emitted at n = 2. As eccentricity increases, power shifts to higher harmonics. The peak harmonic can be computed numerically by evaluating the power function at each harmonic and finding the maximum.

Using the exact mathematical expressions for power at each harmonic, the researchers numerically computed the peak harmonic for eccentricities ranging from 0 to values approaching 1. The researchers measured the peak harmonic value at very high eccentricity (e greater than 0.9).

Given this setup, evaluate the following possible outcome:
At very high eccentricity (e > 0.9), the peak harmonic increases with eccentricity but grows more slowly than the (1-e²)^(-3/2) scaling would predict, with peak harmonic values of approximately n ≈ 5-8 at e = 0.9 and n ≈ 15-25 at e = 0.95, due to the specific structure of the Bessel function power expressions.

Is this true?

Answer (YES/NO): NO